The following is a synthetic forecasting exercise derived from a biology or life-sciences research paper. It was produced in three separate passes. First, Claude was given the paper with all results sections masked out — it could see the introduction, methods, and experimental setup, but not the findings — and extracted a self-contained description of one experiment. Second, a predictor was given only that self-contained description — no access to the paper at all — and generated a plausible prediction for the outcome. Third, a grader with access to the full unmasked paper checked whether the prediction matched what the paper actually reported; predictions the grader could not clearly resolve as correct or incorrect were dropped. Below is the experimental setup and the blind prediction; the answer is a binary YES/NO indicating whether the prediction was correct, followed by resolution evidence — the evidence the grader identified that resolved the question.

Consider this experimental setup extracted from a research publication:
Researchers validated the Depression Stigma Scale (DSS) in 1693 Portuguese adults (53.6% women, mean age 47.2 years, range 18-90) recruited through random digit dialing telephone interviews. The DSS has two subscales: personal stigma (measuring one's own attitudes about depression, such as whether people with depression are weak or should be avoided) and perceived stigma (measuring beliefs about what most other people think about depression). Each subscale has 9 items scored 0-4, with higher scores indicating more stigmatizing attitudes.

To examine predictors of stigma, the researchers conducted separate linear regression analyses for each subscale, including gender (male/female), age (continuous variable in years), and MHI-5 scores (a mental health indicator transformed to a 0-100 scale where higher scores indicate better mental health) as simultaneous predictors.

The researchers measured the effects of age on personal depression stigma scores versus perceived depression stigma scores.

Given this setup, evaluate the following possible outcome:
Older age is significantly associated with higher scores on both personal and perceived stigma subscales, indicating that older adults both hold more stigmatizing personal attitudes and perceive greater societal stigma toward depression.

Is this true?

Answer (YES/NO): NO